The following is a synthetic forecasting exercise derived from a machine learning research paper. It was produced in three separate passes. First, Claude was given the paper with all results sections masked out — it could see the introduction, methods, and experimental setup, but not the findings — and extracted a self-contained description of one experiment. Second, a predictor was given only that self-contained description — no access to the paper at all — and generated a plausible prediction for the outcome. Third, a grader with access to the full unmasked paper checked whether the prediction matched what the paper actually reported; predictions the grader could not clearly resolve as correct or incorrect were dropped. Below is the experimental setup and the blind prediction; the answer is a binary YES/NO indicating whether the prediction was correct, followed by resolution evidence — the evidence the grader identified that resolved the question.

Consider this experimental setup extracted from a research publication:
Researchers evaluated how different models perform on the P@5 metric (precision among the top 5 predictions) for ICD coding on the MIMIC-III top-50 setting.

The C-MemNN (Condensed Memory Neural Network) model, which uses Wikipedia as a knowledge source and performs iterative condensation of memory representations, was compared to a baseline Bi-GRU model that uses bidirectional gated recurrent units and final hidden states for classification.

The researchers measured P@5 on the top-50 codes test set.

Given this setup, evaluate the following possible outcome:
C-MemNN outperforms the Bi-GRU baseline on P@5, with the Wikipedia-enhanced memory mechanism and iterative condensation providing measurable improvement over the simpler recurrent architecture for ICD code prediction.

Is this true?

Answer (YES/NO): NO